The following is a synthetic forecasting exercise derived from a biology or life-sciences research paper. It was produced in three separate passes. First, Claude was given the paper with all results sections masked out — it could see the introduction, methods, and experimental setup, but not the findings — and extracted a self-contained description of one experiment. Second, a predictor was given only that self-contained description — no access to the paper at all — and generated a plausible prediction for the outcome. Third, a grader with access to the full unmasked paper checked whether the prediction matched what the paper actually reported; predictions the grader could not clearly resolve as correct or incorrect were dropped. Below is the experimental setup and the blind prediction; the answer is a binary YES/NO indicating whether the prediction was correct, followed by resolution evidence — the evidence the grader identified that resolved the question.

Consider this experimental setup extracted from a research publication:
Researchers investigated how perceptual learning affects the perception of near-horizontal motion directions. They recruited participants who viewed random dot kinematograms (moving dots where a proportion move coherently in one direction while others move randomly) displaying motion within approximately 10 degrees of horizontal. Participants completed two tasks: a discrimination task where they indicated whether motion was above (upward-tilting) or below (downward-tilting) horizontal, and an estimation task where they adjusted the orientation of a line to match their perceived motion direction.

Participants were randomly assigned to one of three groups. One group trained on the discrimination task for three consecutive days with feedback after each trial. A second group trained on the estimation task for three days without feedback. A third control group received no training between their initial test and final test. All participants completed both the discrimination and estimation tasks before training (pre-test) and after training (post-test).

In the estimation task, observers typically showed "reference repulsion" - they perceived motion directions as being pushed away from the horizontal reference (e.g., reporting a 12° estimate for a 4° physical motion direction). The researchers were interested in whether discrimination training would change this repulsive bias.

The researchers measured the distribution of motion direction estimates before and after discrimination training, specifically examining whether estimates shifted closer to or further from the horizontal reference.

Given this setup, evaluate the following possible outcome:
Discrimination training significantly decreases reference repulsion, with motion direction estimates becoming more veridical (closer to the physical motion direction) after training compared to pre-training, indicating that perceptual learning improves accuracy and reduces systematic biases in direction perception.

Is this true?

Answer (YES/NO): NO